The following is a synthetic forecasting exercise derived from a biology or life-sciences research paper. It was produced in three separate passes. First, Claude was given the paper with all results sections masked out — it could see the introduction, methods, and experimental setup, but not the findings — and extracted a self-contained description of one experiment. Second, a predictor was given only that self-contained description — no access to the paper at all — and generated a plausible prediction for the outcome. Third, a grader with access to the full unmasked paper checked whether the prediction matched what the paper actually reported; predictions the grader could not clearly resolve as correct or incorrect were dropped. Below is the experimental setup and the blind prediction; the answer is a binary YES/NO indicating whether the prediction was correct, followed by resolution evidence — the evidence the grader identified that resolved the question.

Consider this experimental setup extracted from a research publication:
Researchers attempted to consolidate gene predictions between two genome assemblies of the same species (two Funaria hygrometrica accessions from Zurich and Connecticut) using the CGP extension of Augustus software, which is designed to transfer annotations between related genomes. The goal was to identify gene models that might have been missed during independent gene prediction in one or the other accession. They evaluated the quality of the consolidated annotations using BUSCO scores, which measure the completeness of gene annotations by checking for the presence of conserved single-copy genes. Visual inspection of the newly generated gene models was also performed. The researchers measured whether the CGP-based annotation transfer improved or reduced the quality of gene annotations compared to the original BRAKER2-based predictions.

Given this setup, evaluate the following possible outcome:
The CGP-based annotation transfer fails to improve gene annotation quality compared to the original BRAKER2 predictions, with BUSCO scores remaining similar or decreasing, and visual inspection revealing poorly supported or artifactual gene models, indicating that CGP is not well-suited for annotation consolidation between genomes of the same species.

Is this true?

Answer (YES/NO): YES